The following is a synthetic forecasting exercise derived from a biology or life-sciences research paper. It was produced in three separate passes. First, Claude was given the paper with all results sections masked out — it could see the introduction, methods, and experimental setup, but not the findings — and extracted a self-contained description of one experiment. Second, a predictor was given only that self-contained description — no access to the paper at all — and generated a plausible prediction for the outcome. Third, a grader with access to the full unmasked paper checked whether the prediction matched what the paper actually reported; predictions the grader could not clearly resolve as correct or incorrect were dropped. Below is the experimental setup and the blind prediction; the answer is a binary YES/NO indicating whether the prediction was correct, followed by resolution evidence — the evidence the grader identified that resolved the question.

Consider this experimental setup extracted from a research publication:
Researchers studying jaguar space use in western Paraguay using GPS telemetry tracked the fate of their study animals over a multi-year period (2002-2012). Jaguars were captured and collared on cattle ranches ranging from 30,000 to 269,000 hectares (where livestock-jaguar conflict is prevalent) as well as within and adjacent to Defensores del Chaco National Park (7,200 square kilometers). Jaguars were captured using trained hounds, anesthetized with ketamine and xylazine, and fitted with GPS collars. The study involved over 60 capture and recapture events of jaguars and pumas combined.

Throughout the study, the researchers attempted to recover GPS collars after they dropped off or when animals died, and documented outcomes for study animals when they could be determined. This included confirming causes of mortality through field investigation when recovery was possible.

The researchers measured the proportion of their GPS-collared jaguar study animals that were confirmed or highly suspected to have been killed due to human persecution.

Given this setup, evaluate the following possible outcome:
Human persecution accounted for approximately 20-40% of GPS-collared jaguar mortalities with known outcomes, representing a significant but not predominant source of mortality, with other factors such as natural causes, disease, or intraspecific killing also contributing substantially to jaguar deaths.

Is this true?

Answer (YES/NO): NO